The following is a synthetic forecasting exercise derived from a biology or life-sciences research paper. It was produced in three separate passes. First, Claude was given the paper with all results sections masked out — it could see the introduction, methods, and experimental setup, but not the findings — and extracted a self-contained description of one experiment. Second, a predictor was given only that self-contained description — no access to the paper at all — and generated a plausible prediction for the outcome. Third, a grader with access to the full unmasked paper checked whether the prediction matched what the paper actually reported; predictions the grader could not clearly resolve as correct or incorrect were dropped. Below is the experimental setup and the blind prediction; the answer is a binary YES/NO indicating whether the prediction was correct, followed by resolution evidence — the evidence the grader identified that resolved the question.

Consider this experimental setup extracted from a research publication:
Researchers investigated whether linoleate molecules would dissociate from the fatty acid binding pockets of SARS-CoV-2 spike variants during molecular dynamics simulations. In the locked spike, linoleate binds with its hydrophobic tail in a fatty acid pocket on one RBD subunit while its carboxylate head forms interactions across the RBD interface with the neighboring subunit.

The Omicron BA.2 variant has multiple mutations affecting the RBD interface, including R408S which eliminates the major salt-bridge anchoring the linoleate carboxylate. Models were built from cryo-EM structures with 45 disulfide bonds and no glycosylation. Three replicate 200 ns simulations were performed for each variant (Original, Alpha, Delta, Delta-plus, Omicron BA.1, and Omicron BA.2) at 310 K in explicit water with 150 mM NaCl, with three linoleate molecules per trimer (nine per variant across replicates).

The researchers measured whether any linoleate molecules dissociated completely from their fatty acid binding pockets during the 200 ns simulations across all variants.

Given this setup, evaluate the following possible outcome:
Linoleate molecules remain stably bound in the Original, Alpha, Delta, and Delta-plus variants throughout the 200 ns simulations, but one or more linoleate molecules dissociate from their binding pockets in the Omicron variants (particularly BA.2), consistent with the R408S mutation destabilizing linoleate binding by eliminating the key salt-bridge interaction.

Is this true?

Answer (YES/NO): NO